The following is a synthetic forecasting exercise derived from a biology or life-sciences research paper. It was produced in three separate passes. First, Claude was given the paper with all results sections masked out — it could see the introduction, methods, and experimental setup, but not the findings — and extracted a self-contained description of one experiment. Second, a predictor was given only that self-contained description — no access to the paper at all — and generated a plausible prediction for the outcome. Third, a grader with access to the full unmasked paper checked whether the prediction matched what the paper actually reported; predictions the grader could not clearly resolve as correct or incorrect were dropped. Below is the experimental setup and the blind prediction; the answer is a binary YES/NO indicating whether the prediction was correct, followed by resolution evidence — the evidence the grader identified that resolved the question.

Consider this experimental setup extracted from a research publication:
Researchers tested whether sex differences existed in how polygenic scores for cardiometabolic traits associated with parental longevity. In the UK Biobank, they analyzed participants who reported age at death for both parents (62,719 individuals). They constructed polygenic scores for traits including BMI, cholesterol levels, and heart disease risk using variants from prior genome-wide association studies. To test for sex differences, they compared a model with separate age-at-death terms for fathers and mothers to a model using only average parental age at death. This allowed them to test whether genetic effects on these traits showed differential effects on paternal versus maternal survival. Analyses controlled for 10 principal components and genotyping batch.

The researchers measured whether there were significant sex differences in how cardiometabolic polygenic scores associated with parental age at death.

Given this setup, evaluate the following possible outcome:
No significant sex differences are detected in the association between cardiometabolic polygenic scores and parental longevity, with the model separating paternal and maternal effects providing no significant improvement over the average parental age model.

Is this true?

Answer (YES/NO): NO